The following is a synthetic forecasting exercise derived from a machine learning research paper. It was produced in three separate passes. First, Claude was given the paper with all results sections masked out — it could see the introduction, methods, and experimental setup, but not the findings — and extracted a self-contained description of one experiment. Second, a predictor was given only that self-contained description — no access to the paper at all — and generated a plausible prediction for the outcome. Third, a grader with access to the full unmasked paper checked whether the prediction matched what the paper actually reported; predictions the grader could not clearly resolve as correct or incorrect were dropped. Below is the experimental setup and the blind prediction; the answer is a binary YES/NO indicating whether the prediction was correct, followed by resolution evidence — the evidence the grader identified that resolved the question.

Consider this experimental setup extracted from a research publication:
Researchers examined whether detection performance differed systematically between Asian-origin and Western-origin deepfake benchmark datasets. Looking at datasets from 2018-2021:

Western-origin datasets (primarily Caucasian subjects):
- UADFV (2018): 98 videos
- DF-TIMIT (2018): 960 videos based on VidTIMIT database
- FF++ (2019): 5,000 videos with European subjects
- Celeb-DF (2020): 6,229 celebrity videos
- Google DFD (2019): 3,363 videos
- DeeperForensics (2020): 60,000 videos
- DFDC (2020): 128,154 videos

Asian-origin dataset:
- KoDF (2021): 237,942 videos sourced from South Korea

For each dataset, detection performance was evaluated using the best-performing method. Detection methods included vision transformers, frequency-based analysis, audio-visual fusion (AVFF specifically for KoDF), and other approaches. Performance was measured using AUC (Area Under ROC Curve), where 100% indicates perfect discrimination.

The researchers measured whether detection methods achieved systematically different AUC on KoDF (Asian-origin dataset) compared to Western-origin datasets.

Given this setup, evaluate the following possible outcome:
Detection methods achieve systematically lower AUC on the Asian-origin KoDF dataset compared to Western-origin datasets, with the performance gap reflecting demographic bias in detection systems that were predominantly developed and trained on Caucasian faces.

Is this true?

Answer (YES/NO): NO